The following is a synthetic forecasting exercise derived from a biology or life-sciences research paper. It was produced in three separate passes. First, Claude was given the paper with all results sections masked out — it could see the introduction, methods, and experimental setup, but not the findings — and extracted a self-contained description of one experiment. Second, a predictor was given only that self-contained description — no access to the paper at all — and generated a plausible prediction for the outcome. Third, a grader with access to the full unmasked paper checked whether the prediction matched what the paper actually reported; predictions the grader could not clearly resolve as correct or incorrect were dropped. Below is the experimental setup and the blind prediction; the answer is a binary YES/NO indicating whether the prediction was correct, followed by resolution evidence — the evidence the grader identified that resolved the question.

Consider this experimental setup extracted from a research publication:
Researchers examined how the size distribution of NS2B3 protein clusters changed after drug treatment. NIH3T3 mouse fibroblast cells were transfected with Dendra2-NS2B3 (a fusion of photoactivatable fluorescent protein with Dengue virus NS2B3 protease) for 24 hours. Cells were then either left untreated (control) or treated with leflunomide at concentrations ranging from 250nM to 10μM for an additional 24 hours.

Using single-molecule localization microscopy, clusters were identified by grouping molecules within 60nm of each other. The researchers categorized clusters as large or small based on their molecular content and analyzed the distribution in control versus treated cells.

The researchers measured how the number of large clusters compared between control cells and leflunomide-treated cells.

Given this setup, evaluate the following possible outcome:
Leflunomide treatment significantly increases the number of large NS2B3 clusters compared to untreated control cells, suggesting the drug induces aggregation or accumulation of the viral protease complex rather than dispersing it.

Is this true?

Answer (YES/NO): NO